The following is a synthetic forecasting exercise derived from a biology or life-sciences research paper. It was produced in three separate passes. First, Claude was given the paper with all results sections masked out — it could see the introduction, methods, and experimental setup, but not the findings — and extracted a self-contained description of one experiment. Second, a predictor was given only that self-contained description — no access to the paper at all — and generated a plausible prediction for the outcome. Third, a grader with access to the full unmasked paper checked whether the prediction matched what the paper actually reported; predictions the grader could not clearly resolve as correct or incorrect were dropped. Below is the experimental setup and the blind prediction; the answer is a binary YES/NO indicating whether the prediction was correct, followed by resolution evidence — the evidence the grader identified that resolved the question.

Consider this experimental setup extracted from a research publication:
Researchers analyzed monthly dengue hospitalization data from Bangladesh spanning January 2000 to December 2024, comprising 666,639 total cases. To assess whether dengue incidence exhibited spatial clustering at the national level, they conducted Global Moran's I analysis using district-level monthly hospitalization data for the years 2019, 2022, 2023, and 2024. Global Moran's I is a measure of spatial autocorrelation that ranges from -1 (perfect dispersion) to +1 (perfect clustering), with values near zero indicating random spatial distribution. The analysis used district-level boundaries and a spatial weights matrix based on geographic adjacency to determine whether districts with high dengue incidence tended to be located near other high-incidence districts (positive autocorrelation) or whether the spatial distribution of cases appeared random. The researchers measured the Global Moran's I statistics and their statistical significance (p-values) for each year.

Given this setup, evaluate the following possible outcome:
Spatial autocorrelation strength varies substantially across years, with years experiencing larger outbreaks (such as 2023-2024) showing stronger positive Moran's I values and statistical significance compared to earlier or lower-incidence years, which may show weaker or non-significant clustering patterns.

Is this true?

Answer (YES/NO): NO